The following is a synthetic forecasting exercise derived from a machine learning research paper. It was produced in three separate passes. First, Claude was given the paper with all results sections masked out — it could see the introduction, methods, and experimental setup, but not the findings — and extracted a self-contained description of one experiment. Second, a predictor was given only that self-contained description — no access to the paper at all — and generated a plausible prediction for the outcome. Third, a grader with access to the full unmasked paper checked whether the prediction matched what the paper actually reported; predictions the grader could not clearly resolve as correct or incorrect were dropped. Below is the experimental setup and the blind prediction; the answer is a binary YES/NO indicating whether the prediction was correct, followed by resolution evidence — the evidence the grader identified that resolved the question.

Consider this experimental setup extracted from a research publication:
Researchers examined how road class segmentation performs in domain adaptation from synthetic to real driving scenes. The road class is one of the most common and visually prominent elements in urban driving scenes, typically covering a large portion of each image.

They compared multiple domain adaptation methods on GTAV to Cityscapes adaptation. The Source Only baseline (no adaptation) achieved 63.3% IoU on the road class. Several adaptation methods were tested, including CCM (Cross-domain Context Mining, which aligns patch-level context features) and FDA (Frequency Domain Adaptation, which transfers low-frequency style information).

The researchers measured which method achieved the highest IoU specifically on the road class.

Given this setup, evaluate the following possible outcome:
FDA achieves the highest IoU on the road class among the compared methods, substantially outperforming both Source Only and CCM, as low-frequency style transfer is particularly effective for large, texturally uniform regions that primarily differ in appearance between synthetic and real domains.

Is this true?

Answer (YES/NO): NO